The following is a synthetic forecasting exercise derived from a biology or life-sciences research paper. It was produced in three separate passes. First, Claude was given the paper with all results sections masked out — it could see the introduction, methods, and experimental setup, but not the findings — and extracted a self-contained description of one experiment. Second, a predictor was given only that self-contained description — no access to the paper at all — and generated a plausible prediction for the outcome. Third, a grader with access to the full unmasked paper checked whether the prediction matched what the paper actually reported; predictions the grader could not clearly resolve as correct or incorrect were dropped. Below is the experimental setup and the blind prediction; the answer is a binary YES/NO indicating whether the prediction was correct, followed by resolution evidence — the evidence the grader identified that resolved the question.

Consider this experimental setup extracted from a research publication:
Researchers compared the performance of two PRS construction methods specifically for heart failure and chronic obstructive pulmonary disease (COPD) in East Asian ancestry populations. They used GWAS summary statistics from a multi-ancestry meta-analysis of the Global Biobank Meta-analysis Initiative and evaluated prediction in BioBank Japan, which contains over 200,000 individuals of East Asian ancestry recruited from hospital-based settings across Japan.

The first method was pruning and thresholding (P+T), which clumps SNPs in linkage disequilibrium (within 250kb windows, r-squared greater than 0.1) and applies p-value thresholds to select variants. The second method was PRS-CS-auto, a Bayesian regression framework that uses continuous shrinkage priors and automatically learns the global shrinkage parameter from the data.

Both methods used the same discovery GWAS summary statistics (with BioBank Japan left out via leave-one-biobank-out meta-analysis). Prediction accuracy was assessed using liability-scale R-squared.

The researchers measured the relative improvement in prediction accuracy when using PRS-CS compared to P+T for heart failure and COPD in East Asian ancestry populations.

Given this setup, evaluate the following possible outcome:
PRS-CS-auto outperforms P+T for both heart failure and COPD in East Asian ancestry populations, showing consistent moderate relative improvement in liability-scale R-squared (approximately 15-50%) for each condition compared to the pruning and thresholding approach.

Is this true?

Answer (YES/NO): NO